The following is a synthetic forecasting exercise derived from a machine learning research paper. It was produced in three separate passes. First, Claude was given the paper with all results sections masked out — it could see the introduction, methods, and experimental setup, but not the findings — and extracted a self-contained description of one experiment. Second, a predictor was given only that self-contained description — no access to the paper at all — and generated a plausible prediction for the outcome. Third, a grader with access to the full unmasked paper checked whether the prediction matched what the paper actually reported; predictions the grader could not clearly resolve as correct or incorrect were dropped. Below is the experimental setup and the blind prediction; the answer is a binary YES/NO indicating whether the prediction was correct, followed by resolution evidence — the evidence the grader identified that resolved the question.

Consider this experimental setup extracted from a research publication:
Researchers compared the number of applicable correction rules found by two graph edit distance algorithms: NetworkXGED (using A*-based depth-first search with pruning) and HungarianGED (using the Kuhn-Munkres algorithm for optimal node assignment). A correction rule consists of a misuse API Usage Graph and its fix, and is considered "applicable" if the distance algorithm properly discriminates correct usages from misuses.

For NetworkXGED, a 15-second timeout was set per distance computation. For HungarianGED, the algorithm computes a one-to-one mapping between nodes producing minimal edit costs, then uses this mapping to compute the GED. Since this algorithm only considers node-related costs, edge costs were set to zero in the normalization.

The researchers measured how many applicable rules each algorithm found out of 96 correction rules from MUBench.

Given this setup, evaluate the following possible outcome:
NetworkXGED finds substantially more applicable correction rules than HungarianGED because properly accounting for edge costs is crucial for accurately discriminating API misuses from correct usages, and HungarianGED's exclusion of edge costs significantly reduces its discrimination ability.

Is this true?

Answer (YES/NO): YES